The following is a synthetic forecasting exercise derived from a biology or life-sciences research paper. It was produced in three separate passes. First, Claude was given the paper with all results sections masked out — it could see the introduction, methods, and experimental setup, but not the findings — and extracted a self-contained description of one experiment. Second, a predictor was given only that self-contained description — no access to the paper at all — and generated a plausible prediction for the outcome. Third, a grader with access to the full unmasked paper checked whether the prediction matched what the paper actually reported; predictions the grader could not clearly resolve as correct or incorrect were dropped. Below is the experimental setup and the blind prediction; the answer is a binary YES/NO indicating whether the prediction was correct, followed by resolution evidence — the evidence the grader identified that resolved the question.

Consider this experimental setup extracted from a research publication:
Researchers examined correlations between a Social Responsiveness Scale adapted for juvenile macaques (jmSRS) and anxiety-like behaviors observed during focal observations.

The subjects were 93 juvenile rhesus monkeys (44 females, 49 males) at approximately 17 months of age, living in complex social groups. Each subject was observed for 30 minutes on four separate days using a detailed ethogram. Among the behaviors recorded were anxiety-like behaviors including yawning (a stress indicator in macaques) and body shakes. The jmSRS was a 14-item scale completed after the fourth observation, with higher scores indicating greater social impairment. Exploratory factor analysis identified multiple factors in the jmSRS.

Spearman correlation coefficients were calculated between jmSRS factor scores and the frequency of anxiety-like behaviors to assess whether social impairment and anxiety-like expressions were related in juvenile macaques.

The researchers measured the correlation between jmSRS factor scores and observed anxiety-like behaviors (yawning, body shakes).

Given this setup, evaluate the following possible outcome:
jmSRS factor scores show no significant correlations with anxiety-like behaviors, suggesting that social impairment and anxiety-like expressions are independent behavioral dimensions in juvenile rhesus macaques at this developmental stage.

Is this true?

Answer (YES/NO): NO